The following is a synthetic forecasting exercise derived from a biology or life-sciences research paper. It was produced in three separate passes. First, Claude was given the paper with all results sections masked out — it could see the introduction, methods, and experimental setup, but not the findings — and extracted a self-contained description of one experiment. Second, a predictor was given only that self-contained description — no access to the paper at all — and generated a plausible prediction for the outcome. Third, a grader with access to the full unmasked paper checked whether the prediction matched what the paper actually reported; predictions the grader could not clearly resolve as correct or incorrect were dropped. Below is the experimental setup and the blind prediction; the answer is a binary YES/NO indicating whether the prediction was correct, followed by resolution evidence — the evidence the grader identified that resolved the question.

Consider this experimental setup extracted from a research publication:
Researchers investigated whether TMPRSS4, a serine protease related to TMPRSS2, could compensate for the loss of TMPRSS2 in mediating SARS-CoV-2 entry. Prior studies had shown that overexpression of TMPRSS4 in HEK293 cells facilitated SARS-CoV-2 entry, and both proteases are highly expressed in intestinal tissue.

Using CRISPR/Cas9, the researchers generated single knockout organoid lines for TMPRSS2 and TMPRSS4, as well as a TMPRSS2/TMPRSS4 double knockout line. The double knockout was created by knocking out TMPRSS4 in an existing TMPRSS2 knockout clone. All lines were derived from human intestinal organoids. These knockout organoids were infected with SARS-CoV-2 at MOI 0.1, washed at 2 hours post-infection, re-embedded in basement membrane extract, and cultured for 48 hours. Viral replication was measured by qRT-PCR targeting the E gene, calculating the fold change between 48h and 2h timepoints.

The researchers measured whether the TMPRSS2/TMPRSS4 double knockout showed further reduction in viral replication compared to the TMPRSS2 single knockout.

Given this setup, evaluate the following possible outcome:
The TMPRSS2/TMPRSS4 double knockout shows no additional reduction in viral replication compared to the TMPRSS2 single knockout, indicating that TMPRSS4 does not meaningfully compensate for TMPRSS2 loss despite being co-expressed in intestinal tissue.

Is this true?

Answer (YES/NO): YES